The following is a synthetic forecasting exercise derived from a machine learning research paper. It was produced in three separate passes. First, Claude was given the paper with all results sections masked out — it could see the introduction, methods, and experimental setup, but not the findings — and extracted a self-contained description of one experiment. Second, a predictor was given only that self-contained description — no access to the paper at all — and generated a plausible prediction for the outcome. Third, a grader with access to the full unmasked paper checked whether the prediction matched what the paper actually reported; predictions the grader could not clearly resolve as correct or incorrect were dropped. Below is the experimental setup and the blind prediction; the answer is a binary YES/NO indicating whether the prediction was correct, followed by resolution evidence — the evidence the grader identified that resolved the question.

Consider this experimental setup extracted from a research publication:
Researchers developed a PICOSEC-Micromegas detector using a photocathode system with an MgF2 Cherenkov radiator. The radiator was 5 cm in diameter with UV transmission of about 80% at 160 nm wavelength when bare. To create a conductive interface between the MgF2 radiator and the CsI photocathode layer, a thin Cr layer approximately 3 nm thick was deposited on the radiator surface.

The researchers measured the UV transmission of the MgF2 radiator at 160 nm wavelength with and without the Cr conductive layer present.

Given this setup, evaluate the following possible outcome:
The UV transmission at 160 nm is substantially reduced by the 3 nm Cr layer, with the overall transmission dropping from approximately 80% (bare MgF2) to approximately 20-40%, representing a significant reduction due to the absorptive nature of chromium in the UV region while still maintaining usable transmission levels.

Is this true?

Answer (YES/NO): YES